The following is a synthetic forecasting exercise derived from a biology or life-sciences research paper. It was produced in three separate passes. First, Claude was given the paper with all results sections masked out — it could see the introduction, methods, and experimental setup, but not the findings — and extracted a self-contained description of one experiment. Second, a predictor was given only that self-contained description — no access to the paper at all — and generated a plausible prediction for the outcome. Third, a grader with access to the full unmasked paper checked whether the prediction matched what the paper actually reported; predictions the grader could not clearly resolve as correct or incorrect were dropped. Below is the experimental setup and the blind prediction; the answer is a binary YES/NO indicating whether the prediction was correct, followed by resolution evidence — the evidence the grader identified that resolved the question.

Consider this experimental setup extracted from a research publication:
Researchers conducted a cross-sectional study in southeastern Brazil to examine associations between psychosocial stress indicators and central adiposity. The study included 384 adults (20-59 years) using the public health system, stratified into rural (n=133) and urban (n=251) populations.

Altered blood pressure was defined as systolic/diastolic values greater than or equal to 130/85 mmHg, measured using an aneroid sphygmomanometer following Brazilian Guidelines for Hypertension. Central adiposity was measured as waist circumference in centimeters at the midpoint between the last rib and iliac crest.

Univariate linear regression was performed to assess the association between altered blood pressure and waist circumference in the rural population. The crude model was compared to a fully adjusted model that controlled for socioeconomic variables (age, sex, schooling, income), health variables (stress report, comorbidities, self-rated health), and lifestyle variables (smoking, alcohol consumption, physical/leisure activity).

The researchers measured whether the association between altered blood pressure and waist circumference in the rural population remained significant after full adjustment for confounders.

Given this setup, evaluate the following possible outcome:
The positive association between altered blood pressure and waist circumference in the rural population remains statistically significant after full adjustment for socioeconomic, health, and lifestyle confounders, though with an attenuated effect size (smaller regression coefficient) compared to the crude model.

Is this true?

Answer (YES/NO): NO